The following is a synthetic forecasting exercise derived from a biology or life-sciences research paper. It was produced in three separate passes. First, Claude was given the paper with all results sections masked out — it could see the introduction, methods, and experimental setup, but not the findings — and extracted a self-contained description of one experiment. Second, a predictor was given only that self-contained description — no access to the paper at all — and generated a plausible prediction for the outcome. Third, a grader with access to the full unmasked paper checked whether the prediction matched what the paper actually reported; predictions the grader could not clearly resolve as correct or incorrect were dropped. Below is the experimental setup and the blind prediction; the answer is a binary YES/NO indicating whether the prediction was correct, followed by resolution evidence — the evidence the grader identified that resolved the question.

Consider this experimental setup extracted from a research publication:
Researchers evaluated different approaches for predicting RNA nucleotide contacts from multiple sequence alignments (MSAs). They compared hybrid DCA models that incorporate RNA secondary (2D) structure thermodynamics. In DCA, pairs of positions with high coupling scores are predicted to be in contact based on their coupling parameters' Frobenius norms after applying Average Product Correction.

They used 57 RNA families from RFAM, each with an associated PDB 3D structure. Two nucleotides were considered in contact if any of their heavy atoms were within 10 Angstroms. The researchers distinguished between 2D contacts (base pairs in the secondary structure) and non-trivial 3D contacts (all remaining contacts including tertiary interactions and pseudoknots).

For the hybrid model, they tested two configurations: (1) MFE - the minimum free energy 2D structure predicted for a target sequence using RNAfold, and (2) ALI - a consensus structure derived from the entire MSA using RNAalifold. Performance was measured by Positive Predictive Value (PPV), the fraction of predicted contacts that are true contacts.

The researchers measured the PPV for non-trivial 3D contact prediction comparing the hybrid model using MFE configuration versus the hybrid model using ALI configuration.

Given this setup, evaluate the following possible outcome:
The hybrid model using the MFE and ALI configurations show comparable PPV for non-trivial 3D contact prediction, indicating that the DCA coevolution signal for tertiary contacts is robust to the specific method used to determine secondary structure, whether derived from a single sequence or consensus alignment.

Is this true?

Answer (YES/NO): NO